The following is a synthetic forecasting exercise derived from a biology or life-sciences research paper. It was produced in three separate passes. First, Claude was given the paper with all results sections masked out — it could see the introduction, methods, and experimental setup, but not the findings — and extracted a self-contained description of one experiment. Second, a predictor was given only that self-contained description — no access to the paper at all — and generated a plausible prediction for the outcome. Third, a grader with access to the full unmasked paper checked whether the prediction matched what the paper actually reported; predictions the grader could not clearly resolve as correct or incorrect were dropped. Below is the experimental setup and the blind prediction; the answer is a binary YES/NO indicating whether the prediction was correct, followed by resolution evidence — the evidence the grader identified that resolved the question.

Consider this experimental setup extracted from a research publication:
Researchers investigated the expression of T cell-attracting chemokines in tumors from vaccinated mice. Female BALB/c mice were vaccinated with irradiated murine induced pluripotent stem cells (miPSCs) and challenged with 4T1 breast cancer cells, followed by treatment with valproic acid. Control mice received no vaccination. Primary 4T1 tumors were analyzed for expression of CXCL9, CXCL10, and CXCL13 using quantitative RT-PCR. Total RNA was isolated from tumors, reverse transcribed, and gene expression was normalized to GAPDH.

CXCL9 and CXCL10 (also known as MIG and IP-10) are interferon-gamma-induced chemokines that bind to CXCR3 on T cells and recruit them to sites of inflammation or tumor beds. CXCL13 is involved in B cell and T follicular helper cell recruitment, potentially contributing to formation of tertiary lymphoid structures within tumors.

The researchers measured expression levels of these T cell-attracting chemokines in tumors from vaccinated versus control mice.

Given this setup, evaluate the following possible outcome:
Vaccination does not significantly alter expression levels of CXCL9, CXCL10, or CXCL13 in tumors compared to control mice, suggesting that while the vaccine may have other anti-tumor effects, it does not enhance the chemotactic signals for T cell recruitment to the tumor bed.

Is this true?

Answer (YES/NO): NO